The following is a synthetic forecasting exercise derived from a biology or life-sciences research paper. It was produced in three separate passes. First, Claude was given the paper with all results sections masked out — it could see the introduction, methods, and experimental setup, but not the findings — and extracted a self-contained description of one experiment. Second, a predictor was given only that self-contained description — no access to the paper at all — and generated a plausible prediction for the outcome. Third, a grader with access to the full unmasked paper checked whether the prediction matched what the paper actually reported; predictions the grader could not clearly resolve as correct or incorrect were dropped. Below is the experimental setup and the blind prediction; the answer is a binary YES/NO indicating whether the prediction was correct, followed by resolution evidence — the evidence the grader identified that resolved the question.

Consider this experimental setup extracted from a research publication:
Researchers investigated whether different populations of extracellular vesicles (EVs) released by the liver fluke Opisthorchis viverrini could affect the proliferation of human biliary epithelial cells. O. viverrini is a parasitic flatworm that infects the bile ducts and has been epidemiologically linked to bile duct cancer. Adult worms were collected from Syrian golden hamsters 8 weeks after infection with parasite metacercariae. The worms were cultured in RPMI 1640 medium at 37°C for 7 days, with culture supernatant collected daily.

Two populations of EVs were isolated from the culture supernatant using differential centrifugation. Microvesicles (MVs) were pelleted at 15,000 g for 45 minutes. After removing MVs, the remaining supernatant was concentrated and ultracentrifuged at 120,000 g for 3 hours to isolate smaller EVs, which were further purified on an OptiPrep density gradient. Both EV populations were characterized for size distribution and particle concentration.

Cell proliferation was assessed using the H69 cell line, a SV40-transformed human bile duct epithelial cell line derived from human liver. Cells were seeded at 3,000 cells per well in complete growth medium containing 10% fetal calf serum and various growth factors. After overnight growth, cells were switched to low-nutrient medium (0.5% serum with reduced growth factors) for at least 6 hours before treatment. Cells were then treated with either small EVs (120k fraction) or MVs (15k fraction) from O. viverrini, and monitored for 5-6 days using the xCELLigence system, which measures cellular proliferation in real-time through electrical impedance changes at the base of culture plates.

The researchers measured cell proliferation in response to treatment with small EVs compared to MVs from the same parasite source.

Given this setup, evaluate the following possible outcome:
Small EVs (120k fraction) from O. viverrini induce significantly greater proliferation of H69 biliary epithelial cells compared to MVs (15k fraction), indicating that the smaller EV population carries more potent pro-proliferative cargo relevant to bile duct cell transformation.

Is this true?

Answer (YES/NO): YES